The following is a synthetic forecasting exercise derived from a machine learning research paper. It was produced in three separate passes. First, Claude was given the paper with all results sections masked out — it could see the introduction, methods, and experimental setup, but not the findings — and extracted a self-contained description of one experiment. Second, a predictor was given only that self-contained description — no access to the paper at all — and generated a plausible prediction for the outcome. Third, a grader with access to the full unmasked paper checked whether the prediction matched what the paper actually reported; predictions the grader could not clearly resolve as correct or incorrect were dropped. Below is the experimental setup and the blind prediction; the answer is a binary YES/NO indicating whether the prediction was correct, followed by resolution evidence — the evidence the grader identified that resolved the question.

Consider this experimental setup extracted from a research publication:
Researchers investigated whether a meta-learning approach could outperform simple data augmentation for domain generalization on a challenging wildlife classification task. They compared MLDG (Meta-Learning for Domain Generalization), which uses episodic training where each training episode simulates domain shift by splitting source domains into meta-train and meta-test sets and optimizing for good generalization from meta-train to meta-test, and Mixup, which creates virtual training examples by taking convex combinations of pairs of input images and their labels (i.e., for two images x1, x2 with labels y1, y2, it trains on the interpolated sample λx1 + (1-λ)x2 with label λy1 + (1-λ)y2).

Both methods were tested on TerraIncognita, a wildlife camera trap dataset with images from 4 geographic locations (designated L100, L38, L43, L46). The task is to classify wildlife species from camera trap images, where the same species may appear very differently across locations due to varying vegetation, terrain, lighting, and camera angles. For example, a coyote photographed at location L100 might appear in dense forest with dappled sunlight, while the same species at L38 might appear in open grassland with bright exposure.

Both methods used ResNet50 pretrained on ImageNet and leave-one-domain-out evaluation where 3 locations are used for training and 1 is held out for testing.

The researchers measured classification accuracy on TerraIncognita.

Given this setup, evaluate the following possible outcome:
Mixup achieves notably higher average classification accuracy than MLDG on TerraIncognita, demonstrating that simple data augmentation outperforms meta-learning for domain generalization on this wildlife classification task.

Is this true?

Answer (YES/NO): YES